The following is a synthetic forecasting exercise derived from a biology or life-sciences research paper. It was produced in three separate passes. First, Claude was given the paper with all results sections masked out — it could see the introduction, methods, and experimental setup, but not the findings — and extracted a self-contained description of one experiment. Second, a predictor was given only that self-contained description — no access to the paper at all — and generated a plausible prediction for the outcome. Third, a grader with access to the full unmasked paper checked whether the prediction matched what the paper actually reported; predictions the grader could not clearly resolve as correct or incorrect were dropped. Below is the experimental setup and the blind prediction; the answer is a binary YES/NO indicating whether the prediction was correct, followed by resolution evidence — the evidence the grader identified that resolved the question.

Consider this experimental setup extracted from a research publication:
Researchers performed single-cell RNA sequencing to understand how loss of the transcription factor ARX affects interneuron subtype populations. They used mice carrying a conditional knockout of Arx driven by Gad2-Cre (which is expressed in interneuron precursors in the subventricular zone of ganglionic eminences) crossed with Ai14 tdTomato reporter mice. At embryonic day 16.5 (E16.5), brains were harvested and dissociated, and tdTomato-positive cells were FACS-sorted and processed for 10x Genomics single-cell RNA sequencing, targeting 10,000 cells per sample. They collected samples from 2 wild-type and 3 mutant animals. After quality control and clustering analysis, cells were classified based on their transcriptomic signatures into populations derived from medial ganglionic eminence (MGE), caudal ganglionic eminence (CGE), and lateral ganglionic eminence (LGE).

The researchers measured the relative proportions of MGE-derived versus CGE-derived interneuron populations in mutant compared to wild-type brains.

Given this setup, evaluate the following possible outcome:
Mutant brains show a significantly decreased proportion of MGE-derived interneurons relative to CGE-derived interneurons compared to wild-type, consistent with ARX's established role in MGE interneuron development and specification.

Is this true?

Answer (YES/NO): NO